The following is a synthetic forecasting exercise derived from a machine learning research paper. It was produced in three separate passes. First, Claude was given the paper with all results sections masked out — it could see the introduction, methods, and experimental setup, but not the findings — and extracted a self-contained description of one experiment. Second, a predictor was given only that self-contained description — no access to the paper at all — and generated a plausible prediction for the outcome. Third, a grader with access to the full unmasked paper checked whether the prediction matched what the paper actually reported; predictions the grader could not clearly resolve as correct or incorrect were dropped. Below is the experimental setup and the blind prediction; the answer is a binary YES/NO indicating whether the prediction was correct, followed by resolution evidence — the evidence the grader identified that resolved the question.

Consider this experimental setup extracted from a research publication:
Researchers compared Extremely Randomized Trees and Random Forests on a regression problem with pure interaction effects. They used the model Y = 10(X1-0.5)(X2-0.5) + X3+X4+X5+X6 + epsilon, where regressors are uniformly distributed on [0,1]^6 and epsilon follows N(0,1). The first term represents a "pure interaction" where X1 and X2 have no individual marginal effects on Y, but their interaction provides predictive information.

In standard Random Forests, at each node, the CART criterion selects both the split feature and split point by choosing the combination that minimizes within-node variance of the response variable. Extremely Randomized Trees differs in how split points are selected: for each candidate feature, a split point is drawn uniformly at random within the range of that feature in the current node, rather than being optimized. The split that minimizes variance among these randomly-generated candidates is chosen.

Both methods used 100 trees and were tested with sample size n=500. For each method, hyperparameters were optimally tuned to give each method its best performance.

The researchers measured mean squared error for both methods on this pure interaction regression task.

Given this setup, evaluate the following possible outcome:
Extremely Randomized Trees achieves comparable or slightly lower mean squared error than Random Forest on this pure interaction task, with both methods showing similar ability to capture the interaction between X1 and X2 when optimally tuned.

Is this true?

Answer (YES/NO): NO